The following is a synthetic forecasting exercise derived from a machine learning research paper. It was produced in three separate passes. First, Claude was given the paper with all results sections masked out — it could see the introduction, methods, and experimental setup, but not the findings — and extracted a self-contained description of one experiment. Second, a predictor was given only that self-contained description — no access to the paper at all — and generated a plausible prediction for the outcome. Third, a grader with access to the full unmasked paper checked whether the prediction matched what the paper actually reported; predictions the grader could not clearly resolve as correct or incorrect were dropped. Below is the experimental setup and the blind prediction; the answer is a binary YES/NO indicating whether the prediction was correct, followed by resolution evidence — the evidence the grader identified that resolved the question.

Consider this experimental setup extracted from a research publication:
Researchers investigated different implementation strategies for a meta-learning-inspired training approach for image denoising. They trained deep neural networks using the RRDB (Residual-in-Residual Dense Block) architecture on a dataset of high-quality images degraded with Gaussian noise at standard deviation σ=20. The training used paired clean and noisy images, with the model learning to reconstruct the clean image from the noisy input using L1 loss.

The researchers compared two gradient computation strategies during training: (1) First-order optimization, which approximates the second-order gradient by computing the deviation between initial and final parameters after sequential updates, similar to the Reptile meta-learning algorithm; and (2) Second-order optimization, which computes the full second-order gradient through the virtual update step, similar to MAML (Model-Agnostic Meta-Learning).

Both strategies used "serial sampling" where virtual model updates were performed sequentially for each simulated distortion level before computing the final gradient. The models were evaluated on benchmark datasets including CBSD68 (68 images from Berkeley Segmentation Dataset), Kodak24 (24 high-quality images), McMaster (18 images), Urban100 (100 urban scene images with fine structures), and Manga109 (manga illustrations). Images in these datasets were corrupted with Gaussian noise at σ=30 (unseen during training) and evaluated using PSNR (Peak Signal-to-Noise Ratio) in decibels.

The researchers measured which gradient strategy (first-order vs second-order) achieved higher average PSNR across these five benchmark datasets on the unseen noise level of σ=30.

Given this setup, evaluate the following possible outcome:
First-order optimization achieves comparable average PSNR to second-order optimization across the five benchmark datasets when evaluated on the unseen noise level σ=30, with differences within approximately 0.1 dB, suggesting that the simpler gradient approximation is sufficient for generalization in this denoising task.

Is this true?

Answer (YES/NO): NO